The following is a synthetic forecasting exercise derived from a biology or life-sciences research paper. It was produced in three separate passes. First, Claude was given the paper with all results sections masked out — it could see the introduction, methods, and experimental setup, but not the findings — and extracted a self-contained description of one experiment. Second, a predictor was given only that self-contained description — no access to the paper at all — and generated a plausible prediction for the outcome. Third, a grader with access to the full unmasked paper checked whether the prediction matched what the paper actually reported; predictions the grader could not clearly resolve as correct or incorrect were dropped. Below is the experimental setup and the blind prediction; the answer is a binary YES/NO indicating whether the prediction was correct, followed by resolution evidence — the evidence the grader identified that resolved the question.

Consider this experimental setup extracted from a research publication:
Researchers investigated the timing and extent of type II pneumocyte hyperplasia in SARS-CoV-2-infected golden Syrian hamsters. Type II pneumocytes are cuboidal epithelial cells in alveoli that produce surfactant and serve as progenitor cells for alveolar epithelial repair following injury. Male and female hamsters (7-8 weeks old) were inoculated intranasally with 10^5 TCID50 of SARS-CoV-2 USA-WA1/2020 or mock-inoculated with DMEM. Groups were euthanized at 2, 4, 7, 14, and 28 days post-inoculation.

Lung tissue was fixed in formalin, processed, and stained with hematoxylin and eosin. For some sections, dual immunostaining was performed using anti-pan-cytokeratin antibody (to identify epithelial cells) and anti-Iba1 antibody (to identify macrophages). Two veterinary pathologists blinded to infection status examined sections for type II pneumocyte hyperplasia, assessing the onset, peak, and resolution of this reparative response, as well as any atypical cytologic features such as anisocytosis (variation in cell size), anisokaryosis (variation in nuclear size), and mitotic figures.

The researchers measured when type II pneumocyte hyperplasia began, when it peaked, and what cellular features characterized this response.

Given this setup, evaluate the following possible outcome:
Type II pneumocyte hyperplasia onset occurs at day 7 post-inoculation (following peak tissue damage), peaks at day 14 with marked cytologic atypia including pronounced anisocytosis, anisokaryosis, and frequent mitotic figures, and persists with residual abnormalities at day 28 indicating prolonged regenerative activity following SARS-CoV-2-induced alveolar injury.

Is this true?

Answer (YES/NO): NO